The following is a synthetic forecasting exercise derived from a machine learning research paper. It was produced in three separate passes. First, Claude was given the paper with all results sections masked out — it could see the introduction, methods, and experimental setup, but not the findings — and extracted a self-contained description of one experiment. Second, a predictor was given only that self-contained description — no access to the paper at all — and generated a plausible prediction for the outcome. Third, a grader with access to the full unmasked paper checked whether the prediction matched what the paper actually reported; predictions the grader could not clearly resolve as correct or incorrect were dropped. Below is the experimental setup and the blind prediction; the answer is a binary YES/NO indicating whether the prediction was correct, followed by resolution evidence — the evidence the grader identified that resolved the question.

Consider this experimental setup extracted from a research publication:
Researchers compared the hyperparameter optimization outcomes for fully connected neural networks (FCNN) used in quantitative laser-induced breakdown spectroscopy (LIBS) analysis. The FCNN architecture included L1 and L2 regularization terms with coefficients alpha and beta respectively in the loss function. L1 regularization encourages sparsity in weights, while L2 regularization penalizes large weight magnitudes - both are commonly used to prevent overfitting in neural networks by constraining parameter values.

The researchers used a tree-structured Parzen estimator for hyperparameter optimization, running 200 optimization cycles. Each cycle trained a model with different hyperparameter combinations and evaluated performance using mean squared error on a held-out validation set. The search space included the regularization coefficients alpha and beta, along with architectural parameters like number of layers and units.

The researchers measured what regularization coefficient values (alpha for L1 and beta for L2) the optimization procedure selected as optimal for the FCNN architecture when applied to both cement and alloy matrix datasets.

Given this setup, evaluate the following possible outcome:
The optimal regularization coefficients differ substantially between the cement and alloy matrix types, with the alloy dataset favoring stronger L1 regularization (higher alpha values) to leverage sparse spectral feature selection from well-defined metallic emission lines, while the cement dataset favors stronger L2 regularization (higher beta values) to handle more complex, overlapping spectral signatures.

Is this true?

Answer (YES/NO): NO